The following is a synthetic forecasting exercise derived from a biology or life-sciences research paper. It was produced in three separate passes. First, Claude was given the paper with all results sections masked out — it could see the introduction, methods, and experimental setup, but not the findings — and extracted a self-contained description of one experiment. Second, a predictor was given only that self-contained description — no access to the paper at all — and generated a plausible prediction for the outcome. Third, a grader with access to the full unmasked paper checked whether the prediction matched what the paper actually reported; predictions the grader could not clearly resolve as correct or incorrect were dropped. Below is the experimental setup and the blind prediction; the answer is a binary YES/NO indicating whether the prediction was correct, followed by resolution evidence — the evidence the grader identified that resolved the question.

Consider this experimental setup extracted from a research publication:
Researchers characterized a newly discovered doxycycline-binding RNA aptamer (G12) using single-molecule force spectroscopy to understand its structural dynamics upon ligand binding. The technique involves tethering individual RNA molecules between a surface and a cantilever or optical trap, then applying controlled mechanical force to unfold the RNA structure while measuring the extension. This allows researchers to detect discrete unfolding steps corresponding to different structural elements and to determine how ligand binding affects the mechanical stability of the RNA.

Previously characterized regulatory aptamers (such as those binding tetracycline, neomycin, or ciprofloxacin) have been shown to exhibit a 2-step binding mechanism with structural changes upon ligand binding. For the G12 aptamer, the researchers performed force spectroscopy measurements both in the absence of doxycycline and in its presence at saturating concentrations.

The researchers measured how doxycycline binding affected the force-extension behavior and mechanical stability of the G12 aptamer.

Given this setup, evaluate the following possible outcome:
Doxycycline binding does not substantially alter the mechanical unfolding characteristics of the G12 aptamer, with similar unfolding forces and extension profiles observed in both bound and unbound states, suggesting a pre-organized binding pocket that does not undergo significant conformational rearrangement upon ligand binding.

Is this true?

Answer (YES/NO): NO